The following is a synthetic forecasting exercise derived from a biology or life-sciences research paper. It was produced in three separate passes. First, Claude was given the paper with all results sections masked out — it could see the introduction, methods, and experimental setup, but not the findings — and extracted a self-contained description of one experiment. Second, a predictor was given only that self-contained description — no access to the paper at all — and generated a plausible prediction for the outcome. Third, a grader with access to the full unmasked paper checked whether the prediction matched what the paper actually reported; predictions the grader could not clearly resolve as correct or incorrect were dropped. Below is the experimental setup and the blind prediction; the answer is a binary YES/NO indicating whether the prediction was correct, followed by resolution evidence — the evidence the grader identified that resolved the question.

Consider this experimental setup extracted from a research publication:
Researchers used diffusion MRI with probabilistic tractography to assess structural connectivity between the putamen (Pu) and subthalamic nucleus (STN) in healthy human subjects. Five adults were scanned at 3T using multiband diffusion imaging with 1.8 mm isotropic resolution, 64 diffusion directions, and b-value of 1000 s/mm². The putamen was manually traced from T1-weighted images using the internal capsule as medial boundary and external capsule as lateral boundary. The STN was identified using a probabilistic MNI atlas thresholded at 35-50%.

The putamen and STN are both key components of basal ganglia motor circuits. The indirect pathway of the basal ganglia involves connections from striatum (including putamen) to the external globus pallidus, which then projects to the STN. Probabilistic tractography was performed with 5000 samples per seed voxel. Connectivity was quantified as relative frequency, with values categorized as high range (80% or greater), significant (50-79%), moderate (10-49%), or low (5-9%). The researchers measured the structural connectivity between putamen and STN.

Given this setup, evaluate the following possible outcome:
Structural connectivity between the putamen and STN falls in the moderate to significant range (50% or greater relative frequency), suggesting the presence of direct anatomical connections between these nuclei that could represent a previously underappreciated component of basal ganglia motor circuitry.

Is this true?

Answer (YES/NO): NO